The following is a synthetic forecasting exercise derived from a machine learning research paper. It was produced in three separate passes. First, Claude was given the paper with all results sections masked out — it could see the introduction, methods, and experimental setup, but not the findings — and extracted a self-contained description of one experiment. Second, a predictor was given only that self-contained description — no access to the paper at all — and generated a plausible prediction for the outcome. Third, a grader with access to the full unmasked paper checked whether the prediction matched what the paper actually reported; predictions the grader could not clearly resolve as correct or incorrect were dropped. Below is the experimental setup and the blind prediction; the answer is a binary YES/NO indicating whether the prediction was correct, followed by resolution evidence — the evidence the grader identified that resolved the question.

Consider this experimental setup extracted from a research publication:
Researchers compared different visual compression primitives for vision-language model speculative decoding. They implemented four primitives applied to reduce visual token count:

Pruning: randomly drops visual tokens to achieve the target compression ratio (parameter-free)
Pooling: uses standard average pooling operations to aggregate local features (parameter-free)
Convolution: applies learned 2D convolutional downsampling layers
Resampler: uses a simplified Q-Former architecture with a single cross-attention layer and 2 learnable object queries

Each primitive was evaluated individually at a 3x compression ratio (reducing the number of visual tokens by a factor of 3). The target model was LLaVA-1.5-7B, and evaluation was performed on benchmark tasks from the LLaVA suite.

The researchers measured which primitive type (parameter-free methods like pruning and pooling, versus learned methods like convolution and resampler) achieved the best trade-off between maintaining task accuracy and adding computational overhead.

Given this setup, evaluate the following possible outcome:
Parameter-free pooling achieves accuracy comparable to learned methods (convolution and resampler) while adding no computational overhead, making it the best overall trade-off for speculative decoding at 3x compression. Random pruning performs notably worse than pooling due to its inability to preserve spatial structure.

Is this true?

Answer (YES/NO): NO